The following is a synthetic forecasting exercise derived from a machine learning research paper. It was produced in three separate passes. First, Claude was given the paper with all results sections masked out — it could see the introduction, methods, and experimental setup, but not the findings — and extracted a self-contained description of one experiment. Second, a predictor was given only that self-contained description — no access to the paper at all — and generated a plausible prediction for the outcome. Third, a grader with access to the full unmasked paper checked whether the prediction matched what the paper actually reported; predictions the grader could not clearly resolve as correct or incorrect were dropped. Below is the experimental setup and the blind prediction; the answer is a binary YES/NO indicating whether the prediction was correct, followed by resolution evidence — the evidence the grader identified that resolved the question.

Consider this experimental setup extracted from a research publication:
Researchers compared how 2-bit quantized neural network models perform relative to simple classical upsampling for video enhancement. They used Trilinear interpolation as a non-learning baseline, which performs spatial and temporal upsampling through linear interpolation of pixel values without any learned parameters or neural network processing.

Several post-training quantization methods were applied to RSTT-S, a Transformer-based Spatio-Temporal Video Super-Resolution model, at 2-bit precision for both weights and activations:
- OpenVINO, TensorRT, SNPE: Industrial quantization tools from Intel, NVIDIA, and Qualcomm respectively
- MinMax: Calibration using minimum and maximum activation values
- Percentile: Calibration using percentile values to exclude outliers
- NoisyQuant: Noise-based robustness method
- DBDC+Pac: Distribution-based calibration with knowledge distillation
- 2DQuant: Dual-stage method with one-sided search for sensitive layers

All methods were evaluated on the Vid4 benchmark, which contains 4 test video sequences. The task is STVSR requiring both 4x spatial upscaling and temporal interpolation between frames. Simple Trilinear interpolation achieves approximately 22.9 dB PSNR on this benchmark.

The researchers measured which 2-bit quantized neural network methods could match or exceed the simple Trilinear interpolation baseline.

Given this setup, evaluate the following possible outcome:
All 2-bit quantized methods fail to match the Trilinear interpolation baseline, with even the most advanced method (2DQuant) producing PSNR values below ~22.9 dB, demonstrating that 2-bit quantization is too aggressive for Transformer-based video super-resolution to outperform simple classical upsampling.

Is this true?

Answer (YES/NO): NO